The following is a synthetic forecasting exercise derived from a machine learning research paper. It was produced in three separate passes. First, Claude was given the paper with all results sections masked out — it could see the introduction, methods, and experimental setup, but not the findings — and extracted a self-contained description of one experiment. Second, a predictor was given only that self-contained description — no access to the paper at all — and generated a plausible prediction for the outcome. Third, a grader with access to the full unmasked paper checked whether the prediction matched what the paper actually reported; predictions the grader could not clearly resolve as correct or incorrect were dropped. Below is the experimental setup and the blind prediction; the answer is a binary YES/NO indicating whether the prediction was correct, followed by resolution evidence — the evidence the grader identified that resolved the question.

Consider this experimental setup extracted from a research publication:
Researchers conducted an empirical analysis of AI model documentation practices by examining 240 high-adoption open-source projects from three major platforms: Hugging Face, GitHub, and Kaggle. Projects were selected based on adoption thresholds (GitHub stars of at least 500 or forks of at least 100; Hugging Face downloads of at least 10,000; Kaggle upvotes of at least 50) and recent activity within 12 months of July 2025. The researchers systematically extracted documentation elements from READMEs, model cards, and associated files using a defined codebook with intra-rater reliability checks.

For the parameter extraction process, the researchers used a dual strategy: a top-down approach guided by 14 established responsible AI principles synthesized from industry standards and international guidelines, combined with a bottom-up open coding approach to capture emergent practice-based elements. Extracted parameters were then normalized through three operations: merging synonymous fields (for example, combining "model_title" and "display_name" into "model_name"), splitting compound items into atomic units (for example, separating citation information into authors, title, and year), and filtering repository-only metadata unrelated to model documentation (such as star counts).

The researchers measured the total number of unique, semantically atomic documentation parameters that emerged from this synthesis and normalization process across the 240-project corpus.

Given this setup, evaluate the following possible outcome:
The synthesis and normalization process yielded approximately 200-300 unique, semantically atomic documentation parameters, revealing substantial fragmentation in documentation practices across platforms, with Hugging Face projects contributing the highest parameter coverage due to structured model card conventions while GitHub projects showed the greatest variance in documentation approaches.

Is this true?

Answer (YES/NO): NO